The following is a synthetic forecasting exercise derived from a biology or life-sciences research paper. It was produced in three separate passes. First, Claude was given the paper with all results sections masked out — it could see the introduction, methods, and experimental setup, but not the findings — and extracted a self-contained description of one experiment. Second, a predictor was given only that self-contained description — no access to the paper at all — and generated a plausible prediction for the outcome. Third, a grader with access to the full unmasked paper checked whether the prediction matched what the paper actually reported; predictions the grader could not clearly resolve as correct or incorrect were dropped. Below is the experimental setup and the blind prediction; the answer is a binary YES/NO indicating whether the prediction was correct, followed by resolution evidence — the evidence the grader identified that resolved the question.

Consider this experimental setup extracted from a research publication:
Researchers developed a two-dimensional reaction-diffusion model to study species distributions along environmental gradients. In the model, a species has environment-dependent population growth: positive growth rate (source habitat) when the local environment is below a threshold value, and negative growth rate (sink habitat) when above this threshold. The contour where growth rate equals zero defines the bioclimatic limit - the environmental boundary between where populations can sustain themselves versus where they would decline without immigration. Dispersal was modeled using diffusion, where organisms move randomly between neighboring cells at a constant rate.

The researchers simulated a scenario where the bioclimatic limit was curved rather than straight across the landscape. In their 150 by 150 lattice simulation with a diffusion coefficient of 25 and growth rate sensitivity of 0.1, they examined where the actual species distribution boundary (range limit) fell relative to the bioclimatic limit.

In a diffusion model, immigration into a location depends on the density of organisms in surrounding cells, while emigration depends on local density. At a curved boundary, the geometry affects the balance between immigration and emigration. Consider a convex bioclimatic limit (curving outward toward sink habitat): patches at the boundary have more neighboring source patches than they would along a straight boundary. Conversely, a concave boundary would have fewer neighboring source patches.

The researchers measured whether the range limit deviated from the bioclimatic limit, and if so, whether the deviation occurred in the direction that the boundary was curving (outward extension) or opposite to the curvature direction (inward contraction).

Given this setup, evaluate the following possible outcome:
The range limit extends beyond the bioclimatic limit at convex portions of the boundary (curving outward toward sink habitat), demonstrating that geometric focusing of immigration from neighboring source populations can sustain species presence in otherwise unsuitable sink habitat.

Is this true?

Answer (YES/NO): NO